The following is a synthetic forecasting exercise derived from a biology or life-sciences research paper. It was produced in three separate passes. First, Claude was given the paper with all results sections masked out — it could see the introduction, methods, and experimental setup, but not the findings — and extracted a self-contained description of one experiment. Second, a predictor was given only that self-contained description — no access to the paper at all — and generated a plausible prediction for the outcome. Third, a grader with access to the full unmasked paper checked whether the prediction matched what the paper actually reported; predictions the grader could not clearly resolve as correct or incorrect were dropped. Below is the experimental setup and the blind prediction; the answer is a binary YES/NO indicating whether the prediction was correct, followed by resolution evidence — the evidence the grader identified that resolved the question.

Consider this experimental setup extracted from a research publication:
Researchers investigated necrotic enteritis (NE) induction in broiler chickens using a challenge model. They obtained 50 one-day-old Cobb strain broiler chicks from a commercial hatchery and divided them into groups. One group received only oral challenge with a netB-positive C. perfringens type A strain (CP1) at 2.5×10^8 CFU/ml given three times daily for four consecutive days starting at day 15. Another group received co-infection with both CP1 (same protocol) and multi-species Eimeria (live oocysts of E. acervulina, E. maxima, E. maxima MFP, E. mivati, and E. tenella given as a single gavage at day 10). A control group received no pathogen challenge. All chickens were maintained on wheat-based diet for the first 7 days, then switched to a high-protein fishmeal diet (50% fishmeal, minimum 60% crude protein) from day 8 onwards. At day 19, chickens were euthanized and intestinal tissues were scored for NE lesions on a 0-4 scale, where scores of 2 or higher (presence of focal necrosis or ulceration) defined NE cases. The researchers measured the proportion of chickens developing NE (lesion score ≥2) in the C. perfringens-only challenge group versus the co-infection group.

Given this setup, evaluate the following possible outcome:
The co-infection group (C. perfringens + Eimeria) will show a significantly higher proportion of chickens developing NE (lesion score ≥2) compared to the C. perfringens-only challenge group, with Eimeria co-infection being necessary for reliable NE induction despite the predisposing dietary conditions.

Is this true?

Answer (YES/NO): YES